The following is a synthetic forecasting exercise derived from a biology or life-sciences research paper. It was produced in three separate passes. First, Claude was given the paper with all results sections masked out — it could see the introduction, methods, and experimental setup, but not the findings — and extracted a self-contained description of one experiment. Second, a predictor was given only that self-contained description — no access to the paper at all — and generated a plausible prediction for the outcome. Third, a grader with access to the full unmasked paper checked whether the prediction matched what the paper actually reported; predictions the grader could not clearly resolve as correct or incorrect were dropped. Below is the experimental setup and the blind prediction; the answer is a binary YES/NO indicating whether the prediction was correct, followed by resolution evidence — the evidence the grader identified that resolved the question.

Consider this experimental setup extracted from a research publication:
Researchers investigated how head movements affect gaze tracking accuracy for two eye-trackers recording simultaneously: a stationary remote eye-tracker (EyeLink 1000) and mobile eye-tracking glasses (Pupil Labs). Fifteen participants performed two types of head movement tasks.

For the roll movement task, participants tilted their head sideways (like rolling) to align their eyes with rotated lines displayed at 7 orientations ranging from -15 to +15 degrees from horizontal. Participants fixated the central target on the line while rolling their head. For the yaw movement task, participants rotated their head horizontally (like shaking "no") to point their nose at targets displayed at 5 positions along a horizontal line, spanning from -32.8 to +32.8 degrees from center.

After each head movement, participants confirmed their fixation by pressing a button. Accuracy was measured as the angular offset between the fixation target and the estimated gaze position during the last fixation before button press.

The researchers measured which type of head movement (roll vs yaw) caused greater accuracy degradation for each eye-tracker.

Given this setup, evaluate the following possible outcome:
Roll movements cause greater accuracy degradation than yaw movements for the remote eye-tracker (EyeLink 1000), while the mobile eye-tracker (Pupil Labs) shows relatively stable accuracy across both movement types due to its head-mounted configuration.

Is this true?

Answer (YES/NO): NO